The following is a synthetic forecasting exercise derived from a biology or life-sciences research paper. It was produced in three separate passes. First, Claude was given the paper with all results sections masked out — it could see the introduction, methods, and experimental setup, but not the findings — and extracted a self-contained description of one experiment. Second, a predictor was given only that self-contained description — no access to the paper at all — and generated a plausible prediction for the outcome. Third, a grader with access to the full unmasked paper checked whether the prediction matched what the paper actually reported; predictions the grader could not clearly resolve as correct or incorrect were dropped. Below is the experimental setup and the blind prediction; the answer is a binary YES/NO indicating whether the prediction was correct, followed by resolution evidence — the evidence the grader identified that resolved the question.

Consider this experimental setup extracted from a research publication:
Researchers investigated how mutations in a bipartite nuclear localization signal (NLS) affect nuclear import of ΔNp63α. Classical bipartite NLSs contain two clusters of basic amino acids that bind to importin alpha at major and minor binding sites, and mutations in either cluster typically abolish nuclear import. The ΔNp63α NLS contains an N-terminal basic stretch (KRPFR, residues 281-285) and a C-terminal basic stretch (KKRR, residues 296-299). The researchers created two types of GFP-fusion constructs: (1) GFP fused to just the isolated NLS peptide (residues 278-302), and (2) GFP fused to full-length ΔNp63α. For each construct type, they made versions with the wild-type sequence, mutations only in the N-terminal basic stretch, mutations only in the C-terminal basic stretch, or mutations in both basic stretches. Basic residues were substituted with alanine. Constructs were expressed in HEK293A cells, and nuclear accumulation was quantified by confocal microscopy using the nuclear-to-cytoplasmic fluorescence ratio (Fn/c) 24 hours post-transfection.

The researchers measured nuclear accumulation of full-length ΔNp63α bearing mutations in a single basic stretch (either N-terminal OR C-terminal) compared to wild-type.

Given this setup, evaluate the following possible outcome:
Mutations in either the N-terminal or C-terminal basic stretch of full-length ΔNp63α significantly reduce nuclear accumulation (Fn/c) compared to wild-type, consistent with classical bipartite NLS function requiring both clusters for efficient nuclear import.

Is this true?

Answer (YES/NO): NO